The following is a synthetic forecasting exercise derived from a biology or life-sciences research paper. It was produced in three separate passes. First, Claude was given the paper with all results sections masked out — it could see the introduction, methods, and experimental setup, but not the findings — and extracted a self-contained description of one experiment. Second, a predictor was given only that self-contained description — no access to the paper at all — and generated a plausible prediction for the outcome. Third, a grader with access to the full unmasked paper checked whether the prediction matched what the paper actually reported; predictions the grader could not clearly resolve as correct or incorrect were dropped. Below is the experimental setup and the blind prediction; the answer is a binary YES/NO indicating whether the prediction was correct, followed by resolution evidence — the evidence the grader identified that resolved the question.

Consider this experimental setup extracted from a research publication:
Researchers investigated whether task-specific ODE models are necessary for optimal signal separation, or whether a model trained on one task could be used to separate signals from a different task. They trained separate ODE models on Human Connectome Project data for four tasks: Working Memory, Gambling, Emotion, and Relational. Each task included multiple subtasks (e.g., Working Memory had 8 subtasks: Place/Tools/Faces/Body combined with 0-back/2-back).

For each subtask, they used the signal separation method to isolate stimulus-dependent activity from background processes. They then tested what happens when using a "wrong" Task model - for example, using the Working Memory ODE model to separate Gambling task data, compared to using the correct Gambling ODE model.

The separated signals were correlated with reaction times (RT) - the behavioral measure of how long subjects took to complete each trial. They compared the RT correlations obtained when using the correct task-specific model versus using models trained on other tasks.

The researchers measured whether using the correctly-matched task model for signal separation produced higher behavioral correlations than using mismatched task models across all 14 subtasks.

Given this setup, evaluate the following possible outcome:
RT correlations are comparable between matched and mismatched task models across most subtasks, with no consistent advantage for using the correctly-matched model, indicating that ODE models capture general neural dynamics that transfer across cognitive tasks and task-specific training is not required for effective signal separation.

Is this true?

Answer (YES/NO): NO